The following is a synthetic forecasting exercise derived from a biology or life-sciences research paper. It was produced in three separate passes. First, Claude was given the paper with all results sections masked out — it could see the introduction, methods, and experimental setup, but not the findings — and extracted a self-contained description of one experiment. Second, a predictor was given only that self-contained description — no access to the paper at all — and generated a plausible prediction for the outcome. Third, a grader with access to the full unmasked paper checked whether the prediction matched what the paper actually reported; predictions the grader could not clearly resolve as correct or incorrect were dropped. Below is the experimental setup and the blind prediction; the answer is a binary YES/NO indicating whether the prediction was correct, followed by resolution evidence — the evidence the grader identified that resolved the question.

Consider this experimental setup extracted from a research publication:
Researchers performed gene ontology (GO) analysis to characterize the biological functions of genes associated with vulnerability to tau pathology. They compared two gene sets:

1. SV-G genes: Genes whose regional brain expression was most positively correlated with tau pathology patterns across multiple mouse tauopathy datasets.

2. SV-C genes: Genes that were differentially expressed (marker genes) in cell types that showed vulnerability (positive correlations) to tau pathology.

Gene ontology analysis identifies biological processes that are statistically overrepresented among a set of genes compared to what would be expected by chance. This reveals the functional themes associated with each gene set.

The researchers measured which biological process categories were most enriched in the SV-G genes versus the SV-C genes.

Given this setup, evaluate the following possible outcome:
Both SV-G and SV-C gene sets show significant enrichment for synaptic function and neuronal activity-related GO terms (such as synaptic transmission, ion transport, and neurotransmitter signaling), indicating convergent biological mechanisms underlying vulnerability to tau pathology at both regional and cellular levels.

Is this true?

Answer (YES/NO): NO